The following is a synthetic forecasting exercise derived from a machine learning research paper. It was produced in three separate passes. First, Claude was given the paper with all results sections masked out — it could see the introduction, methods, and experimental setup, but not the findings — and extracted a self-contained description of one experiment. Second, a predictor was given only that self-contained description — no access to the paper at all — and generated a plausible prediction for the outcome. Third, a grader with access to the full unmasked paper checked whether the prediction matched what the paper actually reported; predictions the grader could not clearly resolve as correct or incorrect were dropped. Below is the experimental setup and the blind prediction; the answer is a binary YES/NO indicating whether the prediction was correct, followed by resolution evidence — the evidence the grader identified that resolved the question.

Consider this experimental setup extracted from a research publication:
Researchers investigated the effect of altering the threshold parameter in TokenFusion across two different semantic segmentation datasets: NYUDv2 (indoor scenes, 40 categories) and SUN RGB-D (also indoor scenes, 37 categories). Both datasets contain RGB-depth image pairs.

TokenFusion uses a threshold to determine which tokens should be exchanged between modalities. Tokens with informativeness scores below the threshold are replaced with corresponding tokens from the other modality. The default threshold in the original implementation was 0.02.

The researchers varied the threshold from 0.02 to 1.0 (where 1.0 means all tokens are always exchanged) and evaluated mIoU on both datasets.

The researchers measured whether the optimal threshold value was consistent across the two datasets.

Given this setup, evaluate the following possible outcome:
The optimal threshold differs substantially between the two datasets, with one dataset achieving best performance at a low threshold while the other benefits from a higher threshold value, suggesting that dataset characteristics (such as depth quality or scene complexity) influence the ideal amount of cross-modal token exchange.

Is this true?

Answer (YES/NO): NO